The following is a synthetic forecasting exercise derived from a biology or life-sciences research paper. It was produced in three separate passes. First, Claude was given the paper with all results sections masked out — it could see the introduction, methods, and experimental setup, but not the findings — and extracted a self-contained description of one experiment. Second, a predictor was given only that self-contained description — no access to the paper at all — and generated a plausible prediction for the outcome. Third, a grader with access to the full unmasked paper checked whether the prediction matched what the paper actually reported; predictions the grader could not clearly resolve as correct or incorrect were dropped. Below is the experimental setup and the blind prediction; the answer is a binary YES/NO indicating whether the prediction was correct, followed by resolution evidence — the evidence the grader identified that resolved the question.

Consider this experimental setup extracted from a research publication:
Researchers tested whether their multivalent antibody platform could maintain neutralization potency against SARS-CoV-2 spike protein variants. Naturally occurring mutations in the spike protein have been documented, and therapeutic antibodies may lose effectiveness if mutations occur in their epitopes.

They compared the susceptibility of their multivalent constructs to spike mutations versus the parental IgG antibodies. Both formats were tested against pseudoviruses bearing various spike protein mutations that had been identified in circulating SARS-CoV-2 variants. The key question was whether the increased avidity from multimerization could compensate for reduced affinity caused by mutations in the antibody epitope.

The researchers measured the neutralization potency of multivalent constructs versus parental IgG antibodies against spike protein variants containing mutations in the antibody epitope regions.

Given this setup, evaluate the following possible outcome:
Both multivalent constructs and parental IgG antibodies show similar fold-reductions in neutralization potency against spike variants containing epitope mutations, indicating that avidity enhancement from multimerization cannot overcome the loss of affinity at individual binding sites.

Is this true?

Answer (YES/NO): NO